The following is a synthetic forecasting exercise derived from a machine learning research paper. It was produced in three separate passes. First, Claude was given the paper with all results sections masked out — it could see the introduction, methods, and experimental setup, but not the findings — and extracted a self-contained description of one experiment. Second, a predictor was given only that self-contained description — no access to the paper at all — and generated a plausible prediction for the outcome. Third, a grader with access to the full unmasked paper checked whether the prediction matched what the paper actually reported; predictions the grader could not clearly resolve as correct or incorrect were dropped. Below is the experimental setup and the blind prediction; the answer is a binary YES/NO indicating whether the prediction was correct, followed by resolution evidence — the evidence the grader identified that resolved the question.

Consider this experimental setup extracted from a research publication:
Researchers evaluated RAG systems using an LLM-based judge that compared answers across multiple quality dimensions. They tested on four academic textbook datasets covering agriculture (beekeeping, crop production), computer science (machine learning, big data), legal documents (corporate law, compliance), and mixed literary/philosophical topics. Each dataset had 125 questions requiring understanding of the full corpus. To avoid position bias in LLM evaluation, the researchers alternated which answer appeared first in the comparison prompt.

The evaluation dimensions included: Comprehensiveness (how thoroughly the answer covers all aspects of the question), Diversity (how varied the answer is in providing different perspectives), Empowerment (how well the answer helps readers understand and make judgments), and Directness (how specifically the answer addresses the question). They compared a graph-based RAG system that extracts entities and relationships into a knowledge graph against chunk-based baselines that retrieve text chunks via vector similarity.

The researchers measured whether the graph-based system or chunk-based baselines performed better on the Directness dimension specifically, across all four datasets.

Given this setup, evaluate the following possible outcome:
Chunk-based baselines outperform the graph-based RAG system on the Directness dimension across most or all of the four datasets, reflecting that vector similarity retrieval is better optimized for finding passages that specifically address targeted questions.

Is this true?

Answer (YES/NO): YES